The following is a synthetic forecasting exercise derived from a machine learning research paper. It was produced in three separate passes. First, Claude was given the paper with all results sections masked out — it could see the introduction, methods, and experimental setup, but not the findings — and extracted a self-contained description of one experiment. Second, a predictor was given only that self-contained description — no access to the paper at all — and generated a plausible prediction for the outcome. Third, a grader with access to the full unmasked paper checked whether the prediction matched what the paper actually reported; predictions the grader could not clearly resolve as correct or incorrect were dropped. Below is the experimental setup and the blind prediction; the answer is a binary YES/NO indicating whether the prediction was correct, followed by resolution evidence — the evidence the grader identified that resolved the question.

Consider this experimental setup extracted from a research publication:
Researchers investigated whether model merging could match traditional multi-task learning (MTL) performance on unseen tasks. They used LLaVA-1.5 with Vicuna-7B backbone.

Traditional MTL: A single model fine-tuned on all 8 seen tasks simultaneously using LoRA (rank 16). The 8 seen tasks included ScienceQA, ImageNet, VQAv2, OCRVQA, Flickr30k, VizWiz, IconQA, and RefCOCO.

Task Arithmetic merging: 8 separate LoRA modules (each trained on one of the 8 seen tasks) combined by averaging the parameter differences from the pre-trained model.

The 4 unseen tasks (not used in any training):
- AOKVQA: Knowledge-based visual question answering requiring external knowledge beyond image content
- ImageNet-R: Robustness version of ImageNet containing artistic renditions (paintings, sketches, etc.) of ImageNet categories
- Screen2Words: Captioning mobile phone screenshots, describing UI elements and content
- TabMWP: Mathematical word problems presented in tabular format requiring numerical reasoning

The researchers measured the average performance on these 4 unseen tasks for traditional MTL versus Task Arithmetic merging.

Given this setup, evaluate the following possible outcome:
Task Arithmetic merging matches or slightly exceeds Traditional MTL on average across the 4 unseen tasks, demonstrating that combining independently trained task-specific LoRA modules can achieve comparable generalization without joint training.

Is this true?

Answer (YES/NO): NO